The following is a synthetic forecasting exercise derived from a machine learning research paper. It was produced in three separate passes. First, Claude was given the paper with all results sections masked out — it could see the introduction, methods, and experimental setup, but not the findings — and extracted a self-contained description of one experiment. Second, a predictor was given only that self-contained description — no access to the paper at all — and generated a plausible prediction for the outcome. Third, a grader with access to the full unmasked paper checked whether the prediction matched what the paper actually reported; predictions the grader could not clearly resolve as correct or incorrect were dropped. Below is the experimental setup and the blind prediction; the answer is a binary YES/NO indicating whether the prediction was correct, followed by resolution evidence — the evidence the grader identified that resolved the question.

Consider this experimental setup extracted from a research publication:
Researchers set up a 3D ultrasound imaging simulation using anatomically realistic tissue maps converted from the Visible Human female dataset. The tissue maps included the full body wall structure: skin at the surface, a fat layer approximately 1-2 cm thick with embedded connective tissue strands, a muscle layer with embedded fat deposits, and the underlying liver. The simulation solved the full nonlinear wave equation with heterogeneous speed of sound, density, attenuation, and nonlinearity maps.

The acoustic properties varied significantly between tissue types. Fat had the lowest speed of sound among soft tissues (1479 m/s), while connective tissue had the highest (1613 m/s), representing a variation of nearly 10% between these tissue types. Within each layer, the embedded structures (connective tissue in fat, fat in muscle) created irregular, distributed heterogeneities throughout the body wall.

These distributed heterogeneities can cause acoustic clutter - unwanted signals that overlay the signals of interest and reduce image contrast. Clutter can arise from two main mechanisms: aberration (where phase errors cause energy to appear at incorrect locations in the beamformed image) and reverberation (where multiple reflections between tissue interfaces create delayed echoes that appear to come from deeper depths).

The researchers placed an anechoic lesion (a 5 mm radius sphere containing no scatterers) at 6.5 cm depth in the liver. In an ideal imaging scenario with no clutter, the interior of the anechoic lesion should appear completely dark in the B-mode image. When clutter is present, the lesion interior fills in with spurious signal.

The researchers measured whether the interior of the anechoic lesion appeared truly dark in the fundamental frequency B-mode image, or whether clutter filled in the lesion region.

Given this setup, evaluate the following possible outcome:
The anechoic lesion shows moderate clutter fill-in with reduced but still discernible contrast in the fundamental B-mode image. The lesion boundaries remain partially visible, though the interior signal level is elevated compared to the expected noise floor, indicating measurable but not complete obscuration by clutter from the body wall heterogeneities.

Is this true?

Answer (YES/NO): NO